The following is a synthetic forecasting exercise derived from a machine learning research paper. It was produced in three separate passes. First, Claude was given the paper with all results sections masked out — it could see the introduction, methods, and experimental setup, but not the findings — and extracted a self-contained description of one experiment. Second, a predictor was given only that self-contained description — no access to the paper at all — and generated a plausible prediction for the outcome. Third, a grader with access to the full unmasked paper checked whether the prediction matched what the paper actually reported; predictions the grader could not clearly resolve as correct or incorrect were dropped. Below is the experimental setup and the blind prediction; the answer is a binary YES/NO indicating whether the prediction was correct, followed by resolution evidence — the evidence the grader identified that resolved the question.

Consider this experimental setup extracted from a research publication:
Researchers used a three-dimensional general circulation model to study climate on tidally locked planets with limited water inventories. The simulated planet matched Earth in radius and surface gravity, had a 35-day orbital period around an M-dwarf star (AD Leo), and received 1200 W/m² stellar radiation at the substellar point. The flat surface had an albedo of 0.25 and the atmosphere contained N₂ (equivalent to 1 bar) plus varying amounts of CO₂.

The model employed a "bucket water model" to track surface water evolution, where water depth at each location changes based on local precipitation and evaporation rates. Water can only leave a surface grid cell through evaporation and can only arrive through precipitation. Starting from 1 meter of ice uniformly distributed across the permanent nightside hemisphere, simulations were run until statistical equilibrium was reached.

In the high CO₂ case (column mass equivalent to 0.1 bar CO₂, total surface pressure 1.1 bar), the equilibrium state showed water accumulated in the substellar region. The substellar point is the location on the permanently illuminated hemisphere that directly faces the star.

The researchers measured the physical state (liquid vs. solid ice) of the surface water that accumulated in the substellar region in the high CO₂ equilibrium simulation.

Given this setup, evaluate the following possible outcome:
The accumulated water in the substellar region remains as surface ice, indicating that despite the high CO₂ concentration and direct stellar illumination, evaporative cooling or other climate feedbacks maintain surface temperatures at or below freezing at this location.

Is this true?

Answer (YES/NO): NO